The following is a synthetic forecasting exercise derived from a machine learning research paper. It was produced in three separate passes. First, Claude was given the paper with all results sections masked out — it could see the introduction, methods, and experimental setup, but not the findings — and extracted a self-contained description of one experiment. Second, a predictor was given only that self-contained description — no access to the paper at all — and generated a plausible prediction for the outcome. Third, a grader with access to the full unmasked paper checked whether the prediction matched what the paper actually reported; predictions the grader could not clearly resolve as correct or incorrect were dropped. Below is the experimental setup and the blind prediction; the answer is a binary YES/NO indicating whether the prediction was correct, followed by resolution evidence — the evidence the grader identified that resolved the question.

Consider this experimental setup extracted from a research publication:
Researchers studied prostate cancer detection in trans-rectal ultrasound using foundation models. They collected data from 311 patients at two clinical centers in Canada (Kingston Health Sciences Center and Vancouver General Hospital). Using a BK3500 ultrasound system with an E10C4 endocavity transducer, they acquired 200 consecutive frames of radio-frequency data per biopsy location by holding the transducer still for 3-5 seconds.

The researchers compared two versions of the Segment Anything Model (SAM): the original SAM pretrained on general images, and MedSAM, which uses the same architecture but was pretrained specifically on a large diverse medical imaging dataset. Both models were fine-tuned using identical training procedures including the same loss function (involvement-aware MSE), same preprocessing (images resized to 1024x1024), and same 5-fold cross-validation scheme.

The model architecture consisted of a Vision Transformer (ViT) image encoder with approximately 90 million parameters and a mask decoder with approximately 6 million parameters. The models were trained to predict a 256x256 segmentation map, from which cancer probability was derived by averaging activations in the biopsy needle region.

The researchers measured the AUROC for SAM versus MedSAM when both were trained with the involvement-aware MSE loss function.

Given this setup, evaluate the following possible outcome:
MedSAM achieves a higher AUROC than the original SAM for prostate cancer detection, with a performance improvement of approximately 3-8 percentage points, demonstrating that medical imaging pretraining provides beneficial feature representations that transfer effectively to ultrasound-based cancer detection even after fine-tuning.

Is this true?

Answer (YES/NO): YES